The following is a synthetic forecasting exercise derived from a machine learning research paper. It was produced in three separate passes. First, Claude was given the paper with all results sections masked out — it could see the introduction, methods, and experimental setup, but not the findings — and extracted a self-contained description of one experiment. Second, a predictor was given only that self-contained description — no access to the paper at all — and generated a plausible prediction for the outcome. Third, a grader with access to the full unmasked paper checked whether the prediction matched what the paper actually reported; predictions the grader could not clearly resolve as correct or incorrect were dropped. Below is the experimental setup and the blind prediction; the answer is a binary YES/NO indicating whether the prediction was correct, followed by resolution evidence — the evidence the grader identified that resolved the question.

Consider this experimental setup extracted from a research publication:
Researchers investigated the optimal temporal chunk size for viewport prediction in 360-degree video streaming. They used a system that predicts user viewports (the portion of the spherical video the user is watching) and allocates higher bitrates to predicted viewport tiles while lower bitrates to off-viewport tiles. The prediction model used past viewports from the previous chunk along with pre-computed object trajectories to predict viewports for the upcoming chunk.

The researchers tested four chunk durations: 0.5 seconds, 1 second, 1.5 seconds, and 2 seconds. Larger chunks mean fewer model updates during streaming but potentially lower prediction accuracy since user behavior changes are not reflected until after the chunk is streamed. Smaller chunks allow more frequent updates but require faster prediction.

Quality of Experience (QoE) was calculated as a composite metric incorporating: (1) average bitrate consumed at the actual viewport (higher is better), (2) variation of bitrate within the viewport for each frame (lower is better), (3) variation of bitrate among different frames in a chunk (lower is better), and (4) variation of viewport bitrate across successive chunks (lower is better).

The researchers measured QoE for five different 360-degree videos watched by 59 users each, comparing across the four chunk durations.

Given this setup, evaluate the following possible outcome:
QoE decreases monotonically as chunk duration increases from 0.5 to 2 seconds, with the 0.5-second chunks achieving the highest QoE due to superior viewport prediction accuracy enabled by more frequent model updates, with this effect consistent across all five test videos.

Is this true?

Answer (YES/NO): YES